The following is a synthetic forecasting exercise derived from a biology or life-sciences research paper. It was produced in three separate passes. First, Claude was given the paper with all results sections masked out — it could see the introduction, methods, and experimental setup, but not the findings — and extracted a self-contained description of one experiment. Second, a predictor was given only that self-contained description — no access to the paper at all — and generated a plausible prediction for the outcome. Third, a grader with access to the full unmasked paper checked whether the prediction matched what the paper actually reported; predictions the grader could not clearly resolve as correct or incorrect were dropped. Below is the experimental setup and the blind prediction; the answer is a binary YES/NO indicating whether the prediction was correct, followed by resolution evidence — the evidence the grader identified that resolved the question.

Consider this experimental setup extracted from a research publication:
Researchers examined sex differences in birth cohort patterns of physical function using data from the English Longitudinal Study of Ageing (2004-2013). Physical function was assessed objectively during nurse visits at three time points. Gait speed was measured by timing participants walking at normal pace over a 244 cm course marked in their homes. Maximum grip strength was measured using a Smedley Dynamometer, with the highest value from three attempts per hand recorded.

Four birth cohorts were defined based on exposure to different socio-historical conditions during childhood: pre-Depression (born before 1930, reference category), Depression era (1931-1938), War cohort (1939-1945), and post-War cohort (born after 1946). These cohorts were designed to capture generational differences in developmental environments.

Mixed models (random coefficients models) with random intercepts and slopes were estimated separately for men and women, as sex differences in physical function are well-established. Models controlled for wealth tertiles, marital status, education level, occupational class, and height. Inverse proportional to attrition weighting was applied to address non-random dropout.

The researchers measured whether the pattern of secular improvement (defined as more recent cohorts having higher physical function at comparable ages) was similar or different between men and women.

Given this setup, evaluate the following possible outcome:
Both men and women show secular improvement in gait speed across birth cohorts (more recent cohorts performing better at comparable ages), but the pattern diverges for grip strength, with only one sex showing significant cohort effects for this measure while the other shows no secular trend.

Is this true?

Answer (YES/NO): NO